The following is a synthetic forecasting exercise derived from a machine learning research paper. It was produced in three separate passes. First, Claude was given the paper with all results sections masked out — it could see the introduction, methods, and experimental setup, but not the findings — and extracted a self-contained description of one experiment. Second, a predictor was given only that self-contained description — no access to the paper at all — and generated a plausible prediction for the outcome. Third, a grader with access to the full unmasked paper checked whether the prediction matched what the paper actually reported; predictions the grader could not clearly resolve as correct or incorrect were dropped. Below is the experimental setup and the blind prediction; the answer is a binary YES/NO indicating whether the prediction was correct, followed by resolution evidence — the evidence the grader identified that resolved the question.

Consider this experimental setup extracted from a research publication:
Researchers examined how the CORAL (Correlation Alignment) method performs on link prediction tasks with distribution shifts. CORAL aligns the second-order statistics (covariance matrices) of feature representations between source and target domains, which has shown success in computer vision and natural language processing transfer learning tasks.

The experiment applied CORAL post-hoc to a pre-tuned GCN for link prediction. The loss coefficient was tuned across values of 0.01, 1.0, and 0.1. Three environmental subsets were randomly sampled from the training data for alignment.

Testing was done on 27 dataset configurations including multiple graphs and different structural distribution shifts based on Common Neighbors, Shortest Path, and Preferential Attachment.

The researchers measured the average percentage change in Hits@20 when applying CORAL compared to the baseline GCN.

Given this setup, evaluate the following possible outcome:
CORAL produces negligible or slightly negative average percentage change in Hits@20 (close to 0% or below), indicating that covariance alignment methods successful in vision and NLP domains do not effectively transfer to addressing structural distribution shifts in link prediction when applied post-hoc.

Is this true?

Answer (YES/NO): YES